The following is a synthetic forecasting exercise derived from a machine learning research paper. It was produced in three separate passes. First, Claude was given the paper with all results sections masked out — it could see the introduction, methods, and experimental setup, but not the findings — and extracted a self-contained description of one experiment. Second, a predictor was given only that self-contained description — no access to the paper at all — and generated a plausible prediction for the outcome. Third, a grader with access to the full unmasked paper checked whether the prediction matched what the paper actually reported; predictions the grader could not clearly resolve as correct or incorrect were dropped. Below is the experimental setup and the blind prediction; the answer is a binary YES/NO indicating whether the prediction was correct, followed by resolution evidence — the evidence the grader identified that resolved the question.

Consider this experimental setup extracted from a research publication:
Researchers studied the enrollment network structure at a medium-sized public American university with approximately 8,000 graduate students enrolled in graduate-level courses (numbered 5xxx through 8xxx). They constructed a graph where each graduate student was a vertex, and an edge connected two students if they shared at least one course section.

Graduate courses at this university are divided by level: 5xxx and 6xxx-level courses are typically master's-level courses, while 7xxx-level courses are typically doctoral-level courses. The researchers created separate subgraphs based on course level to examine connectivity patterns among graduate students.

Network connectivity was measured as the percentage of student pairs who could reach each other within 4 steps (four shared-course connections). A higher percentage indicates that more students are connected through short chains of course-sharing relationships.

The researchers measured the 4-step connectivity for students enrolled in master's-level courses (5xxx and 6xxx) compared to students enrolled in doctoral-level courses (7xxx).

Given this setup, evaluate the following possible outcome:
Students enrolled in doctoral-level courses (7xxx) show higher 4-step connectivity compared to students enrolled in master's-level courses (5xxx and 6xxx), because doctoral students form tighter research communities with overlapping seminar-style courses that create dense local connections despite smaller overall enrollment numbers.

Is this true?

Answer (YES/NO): NO